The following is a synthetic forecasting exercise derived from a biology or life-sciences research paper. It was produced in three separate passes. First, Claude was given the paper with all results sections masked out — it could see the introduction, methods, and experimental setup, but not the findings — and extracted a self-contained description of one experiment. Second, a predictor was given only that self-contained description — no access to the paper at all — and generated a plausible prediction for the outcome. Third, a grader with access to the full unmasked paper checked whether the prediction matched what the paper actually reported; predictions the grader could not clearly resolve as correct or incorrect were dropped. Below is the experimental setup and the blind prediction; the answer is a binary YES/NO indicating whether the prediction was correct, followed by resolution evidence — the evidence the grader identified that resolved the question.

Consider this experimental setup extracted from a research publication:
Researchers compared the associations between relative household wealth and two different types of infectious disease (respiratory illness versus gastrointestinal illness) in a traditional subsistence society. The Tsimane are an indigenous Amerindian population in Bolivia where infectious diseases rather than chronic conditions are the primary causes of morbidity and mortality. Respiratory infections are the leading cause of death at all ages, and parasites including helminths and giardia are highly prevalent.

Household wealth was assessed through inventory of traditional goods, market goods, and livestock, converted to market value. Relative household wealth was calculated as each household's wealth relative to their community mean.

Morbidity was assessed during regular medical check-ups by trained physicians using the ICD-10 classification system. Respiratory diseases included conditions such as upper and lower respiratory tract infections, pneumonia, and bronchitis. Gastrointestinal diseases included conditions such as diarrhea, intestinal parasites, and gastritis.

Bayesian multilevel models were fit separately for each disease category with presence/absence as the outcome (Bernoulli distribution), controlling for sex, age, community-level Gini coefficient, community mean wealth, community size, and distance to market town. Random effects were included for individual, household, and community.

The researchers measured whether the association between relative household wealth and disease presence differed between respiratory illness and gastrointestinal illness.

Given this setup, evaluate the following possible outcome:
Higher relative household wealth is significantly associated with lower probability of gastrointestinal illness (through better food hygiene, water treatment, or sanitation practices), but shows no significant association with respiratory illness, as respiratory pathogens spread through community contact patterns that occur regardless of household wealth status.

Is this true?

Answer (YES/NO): NO